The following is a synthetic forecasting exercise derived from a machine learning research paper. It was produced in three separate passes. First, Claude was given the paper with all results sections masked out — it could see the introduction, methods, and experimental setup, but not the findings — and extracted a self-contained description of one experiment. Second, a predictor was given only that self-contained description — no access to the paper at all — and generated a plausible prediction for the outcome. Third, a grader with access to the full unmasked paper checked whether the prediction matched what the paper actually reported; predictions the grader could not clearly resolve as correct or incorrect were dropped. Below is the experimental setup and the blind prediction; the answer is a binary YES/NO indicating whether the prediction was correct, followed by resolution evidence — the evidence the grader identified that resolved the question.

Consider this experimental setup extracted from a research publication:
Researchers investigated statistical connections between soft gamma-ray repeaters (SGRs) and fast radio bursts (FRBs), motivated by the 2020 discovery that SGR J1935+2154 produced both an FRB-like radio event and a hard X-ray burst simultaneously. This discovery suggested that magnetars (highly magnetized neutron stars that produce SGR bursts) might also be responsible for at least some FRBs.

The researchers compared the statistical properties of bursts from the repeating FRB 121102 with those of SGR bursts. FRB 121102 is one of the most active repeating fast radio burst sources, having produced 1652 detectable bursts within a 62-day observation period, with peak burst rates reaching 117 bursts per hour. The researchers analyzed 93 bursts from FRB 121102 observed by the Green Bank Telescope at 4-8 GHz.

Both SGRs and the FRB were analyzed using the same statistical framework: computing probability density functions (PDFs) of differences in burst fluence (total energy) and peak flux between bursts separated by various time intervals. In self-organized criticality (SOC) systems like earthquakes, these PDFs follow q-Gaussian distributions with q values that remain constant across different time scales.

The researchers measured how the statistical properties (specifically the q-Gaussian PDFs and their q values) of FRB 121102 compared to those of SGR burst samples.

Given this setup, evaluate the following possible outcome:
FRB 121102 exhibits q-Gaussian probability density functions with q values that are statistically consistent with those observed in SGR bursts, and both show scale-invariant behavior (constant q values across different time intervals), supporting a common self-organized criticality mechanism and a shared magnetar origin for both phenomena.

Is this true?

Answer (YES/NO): NO